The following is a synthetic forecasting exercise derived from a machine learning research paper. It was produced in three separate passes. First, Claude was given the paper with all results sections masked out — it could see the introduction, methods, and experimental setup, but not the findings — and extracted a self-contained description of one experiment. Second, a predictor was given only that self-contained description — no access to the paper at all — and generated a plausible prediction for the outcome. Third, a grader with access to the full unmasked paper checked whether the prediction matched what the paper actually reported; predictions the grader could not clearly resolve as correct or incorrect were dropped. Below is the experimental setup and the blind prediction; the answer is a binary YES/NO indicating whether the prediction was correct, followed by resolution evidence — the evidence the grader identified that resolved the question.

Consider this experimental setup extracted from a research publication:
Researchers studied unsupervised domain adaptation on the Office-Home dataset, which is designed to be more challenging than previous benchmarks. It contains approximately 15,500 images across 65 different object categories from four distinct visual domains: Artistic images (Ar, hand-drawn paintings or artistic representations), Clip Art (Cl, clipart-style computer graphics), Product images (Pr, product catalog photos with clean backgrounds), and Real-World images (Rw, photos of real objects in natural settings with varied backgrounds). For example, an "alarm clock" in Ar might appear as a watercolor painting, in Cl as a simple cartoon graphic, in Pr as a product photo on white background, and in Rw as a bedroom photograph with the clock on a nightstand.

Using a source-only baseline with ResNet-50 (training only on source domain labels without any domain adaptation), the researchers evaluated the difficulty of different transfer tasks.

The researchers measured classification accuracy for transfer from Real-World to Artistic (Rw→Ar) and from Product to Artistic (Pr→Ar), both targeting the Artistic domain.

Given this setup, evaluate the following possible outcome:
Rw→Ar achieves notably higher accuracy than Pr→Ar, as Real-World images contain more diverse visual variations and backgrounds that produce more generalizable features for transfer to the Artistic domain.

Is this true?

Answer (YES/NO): YES